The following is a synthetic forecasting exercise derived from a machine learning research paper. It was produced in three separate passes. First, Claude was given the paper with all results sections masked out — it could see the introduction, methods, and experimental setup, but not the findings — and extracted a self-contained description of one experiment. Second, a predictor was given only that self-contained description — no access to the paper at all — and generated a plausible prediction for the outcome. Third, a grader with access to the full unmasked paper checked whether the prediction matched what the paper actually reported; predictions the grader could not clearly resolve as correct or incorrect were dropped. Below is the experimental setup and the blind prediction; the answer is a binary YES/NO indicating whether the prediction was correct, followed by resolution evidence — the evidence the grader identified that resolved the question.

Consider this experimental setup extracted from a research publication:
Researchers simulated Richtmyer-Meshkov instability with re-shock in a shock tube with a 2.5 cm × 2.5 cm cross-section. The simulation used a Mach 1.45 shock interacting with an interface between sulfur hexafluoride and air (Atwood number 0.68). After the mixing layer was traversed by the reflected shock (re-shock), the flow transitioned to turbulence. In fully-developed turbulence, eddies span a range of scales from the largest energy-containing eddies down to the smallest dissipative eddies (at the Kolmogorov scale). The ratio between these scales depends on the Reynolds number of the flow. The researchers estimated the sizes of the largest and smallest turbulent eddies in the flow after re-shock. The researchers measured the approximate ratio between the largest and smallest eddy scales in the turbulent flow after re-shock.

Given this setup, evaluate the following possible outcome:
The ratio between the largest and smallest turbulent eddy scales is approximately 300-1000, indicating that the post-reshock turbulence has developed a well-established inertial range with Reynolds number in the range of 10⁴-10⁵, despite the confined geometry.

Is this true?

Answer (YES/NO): YES